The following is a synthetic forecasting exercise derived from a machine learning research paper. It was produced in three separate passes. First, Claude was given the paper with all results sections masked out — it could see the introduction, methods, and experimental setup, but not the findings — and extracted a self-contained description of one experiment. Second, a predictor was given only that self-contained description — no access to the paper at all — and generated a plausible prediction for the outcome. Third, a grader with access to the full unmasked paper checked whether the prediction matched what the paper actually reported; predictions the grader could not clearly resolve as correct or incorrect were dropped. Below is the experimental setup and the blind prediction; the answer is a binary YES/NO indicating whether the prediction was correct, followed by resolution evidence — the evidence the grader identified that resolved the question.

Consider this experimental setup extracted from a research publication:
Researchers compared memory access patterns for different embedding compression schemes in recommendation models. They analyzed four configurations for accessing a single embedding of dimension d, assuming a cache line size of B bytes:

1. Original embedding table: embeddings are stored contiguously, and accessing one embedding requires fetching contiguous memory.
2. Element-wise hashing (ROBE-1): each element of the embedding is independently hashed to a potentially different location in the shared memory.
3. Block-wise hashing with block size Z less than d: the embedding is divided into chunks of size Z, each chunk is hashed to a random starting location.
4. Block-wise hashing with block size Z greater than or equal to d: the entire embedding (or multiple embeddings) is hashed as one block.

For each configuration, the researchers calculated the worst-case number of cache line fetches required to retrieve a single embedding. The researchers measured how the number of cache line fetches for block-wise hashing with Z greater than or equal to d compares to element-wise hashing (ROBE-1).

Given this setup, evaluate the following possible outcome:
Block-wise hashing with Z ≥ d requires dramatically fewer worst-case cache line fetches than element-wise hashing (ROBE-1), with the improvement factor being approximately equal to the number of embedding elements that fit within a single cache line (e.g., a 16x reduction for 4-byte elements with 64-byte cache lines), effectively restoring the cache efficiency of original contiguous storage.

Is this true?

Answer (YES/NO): NO